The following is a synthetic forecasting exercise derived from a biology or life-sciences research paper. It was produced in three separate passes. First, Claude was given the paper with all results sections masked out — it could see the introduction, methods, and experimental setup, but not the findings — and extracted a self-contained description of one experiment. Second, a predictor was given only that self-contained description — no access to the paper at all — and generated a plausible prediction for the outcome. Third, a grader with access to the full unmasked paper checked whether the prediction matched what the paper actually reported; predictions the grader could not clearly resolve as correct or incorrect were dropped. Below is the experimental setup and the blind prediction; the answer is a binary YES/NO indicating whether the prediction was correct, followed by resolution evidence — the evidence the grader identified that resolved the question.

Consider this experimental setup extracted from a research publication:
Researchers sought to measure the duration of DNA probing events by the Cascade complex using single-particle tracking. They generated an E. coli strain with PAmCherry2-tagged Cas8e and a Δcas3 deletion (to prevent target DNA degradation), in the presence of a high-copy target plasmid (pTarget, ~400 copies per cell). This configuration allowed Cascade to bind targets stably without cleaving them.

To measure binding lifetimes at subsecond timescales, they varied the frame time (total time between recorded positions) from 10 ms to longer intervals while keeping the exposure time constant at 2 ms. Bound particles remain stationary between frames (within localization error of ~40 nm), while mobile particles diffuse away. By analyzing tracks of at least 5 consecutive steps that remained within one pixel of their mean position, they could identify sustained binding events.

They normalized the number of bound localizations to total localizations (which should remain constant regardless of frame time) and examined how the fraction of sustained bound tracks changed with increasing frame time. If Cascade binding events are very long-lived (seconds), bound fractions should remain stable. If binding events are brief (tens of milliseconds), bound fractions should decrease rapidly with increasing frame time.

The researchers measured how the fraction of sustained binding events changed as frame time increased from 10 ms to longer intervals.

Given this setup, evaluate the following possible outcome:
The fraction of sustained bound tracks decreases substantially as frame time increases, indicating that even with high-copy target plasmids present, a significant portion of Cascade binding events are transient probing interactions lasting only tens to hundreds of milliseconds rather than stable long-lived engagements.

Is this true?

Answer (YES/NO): NO